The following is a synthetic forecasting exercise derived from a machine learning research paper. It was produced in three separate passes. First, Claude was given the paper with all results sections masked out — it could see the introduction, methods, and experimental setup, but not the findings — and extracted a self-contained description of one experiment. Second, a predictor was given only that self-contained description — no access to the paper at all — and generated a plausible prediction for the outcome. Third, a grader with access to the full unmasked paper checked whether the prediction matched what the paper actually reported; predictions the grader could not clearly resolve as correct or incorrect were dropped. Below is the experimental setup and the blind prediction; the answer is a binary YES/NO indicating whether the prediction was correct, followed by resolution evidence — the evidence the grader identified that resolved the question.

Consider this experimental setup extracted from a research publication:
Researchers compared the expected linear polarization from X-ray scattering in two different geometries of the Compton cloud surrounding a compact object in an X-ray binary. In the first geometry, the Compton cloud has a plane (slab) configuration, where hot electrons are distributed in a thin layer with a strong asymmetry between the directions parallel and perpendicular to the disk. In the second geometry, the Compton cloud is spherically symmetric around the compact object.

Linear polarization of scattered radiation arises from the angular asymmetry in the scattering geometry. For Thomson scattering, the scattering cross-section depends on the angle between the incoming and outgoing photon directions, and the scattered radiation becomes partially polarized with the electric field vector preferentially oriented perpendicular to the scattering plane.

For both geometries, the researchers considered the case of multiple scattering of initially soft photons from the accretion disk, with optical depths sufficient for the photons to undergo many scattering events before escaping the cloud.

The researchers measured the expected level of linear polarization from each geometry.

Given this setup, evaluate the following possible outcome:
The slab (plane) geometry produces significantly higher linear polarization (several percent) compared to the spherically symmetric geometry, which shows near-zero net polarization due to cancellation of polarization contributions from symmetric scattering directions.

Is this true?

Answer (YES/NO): YES